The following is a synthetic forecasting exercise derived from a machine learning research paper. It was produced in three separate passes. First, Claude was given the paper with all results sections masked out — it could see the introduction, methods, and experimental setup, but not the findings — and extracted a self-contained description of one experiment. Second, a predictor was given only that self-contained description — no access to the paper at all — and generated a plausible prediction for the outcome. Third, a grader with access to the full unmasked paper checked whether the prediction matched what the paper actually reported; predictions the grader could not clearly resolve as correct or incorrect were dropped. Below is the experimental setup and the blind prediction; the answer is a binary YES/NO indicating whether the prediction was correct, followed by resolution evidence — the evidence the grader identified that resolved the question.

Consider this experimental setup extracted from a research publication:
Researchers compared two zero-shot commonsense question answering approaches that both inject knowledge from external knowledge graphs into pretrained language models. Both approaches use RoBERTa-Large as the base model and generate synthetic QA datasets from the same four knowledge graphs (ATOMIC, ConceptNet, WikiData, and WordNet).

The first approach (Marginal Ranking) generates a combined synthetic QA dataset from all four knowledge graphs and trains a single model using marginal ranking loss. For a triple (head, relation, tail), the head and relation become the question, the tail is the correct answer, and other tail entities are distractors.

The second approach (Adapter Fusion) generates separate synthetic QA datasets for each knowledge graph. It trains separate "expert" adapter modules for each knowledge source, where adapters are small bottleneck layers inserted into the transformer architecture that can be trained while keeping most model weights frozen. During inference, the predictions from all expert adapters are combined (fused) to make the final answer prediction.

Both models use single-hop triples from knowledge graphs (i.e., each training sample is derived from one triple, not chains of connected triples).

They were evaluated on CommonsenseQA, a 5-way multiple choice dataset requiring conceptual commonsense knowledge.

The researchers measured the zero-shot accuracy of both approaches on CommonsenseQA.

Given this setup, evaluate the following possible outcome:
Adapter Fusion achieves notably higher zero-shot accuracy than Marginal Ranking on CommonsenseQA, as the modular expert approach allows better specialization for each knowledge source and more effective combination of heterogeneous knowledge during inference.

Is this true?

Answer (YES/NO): NO